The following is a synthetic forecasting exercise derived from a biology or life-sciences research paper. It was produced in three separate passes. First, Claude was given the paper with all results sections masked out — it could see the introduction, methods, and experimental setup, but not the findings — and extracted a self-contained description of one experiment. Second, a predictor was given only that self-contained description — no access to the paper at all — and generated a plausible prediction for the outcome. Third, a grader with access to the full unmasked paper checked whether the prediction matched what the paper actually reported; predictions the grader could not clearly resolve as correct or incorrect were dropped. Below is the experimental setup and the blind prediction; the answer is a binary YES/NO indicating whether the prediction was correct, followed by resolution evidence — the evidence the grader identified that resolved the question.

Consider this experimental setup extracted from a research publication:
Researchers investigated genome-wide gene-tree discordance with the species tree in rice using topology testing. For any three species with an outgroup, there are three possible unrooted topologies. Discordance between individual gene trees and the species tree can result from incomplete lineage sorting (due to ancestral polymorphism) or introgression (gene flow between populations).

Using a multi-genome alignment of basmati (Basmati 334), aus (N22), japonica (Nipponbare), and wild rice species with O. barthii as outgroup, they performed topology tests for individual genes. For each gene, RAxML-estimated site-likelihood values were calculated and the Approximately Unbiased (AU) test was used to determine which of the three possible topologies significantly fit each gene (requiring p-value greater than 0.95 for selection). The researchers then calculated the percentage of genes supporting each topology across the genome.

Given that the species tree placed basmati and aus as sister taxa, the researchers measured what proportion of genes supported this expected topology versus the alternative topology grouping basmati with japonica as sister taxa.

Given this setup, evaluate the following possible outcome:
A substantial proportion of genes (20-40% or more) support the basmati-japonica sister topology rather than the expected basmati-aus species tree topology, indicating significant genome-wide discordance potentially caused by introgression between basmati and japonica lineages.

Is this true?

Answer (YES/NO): NO